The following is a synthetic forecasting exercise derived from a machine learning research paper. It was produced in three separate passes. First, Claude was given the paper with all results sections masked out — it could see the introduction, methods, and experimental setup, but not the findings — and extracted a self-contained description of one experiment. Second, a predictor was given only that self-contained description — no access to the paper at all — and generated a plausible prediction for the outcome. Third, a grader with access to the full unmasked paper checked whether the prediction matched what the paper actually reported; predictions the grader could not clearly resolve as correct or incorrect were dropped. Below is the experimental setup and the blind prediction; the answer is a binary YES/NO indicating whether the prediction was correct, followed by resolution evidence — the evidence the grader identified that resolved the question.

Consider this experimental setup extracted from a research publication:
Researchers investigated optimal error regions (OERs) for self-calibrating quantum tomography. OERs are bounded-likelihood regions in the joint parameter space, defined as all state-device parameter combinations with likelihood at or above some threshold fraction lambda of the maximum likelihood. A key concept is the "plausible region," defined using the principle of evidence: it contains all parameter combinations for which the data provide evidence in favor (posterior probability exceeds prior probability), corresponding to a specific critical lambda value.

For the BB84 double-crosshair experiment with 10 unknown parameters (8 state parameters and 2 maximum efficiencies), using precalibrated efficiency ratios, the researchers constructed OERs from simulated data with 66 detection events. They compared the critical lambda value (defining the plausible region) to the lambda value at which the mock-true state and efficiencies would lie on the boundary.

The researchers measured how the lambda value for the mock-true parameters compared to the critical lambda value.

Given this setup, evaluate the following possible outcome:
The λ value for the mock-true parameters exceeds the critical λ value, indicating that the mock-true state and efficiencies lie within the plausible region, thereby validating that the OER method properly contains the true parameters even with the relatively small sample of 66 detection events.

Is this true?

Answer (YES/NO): YES